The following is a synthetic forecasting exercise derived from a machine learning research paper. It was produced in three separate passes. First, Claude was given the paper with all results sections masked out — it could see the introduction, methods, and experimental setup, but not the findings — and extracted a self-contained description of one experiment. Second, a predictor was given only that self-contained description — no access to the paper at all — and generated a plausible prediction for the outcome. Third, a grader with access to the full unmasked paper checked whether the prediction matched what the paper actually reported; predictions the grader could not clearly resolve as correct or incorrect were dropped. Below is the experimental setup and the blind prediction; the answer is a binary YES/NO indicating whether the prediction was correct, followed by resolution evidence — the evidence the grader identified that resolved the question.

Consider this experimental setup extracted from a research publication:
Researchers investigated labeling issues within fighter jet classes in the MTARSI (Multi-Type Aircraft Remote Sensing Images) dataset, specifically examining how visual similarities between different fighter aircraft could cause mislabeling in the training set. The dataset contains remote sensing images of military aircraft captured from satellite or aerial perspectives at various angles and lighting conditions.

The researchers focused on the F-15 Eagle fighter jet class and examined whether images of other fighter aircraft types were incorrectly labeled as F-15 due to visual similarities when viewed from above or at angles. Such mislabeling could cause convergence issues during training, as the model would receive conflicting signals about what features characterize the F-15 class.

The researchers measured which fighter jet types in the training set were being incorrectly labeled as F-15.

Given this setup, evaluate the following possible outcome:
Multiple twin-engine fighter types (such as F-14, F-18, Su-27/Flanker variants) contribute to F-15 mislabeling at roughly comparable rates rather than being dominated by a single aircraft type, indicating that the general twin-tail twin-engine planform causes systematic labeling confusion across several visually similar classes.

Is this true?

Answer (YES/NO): NO